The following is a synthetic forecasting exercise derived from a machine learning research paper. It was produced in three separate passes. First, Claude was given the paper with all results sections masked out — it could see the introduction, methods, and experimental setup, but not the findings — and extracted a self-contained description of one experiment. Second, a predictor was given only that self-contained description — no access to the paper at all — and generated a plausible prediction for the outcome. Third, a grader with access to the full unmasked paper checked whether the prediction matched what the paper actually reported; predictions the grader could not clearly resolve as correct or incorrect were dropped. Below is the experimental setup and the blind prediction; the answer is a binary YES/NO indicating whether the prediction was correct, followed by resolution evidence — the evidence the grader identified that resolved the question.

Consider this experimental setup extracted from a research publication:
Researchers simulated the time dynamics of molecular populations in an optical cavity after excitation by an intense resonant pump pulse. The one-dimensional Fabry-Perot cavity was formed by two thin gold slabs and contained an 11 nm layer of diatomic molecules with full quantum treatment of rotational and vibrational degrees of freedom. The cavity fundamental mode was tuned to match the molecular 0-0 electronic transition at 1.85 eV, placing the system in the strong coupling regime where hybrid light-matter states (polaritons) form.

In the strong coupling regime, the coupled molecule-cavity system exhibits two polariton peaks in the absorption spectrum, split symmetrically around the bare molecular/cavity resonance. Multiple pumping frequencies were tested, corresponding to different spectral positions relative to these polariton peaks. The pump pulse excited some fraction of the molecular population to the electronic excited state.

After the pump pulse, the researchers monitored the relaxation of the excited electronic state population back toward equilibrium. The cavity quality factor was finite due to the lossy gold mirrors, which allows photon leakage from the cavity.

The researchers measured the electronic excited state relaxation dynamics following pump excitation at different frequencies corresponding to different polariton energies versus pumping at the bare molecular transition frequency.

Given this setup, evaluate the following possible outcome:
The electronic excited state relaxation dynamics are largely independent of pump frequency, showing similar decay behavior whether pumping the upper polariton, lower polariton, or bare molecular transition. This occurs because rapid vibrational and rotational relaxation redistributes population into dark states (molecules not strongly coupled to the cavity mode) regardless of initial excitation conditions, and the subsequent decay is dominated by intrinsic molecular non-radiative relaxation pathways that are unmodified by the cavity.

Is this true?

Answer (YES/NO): NO